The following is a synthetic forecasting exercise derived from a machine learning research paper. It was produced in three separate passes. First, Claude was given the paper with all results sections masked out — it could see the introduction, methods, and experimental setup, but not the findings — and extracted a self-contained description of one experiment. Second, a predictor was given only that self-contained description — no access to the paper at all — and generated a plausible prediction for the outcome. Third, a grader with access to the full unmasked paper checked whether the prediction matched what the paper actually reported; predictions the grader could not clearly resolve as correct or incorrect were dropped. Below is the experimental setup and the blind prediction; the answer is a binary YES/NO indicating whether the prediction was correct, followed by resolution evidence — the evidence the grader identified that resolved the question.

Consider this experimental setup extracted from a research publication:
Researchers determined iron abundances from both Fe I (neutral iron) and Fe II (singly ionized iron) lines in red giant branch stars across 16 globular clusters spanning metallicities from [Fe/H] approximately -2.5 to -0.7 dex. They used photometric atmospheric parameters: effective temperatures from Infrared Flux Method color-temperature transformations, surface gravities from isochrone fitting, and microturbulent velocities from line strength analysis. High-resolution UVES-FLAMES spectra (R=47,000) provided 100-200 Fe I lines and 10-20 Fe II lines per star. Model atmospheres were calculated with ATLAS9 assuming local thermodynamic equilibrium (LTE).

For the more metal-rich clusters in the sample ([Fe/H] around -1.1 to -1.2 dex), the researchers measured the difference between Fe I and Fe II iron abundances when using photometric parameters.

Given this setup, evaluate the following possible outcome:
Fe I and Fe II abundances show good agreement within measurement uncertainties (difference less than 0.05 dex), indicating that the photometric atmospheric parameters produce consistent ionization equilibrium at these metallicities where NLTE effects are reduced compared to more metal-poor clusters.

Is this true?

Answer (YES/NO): NO